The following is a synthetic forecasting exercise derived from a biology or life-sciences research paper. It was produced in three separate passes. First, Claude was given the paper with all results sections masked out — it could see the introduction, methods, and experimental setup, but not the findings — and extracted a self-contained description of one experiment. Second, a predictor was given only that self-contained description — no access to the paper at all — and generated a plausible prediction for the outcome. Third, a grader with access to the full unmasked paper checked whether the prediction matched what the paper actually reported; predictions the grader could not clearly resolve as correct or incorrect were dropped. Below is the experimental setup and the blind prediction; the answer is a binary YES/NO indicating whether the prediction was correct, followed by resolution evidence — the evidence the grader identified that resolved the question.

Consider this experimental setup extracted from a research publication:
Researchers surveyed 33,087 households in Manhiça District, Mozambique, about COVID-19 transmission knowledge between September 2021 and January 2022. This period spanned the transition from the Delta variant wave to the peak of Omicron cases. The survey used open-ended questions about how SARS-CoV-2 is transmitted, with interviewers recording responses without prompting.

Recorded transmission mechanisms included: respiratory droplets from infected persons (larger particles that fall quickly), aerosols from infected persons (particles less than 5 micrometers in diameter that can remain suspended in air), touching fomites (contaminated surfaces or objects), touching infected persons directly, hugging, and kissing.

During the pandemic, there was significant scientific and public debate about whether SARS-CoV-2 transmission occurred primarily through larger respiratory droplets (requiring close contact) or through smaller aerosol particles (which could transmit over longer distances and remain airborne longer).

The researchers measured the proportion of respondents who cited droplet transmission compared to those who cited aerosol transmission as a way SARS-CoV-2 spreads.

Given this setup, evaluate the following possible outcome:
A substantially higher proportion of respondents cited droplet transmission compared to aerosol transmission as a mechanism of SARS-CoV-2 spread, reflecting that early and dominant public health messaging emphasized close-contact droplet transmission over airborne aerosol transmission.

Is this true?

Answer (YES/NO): NO